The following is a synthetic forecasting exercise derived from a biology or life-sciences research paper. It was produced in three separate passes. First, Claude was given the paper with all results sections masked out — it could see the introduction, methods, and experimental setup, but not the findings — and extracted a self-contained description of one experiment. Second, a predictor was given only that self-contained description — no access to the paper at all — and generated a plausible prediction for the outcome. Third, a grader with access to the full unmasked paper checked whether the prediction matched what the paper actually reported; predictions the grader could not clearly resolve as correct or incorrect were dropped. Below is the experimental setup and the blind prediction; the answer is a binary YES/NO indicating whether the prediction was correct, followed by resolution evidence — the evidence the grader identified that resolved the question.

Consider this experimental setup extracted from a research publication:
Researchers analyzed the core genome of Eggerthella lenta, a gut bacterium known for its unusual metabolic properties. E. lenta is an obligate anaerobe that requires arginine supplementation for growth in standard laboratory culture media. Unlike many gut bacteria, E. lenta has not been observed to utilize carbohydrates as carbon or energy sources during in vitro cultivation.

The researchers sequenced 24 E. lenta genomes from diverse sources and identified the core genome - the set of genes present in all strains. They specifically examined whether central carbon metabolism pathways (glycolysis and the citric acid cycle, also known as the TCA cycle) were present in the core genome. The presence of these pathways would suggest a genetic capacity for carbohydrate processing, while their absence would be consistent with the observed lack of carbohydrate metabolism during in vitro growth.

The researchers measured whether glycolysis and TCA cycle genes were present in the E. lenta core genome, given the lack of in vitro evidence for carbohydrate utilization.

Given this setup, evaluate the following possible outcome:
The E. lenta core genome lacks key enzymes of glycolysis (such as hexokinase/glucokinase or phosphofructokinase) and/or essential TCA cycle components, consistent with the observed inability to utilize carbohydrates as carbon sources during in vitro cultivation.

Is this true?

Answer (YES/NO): NO